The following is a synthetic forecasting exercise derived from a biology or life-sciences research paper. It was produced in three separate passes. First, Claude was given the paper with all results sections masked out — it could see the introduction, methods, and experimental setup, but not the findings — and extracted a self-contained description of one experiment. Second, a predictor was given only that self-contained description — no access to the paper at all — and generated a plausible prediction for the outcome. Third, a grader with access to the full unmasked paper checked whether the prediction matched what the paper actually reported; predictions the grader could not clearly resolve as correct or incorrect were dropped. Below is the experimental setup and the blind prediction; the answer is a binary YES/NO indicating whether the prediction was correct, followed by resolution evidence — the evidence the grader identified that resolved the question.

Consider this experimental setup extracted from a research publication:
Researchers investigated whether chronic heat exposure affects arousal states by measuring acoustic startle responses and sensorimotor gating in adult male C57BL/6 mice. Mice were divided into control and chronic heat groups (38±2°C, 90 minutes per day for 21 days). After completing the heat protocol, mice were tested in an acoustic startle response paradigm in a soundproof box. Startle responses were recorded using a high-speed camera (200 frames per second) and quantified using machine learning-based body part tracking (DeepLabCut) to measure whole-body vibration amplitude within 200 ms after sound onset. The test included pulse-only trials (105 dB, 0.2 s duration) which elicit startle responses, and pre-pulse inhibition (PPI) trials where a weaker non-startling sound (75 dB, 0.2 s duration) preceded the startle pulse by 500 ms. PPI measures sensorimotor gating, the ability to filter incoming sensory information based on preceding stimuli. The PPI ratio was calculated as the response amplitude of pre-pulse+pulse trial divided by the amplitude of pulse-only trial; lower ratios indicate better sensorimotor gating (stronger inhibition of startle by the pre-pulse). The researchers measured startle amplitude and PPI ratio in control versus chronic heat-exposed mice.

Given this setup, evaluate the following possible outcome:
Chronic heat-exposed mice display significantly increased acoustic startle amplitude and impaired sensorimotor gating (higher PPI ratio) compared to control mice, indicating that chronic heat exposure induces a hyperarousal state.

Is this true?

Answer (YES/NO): NO